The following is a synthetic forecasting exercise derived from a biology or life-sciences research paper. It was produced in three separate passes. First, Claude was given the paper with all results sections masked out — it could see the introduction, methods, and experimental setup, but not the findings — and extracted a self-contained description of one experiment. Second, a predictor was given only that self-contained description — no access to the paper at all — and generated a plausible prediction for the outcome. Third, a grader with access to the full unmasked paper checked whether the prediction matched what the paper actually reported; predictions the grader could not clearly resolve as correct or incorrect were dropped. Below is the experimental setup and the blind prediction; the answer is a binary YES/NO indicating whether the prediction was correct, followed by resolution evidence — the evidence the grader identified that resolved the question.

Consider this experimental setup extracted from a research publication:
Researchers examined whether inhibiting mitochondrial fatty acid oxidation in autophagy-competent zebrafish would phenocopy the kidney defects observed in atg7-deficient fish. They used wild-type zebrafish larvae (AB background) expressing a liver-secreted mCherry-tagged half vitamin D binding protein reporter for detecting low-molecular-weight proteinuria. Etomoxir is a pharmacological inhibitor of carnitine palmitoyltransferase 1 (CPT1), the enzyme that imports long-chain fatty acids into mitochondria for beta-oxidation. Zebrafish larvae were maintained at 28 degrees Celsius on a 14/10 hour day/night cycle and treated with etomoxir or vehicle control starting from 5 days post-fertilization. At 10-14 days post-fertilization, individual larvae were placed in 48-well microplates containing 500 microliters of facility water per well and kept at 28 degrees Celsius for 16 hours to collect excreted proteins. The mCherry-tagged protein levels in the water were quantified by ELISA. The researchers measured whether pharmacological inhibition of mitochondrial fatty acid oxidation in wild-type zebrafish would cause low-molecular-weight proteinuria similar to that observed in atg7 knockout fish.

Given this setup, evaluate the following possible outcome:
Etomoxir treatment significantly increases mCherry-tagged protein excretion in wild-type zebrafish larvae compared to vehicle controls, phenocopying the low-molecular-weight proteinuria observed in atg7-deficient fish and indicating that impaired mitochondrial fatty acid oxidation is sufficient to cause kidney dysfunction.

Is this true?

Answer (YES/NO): YES